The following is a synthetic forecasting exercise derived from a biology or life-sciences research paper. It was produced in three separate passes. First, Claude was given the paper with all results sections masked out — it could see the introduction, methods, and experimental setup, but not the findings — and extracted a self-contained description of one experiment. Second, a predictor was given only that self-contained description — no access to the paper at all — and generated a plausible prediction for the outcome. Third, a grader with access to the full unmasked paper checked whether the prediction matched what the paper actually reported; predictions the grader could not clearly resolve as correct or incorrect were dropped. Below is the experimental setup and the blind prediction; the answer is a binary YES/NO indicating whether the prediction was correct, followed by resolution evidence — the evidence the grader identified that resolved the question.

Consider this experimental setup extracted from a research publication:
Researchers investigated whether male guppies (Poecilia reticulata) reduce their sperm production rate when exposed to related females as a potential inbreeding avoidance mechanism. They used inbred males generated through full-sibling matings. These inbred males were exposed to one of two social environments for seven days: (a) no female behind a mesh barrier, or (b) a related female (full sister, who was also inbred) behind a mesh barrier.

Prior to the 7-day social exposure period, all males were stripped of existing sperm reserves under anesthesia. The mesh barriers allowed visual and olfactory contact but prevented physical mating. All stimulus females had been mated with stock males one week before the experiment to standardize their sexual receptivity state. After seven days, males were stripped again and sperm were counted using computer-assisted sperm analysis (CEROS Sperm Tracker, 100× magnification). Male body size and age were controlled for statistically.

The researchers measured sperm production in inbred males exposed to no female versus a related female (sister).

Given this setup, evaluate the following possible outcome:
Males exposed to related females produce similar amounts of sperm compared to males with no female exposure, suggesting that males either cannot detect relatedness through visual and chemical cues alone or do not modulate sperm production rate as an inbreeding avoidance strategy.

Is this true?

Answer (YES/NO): YES